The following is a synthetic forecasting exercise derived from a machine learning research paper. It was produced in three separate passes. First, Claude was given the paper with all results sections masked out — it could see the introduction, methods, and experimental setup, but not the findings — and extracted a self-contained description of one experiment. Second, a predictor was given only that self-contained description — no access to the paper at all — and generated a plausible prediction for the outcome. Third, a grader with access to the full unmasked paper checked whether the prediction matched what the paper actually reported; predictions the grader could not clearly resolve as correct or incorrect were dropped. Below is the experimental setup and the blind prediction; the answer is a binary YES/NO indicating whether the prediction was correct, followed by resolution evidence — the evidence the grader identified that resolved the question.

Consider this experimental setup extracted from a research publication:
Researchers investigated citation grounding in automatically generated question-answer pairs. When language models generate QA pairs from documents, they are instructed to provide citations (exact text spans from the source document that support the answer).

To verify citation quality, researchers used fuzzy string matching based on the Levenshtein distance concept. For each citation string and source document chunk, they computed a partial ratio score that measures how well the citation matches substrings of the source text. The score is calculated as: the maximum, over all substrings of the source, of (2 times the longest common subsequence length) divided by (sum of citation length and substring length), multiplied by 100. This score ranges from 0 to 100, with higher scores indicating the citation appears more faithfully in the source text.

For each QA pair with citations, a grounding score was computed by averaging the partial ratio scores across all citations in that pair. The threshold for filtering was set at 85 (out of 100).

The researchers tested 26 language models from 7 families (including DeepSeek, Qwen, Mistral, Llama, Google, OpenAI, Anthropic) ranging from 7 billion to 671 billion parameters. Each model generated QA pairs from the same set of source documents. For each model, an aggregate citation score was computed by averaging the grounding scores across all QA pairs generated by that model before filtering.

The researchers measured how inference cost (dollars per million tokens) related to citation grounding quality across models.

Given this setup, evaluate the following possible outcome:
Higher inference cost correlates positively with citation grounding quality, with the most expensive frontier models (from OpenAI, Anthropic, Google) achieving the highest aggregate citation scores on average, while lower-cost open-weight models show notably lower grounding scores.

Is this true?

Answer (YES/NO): NO